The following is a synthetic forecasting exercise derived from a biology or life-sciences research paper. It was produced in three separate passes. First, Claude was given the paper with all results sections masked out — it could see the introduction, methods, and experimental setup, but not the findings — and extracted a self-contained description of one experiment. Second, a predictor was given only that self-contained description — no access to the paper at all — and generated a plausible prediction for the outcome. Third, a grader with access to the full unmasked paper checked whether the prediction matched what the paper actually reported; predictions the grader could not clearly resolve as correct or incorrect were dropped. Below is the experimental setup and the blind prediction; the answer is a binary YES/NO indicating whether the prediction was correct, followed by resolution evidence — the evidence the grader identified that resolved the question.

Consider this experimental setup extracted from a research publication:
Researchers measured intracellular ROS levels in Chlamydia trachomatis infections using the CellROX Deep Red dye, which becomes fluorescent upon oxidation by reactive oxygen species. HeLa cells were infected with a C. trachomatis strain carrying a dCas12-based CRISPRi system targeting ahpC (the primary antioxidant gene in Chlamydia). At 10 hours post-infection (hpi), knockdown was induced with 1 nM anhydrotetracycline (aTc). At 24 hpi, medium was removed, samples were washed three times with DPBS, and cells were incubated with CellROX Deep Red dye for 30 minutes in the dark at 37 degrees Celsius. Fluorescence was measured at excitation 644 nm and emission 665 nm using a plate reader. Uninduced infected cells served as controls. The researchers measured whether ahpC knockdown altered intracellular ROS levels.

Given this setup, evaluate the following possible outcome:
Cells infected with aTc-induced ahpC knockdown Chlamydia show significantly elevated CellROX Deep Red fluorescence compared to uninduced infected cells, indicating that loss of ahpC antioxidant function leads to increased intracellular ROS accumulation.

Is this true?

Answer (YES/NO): YES